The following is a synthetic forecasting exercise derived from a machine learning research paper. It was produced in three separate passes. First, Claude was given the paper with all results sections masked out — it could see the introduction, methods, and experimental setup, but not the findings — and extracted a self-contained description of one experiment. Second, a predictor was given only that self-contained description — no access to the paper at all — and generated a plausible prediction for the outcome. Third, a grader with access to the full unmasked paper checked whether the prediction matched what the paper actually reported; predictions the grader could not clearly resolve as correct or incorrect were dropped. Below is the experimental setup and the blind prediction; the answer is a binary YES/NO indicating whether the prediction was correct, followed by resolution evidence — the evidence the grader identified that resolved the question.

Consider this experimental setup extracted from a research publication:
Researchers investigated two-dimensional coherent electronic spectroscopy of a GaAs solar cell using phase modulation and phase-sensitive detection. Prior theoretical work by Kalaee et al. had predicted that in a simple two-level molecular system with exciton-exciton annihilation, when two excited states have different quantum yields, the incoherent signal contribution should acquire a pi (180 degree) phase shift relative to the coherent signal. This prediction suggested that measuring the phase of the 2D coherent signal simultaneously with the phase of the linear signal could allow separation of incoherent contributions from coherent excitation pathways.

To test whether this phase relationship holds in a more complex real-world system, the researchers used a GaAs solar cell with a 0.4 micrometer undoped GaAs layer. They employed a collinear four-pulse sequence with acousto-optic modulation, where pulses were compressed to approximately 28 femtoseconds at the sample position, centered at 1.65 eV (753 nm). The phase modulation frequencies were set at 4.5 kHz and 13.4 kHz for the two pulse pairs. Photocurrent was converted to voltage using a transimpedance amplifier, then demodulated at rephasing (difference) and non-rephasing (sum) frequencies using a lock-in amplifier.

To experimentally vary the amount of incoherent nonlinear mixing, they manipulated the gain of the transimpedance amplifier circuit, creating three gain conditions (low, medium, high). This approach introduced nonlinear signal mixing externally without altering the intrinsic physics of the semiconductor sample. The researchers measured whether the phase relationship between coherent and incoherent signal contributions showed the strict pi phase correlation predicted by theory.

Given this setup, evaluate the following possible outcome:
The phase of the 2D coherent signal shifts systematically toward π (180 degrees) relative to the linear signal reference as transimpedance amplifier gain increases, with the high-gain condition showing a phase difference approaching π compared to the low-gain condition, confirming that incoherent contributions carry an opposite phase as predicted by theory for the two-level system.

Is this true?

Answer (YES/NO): NO